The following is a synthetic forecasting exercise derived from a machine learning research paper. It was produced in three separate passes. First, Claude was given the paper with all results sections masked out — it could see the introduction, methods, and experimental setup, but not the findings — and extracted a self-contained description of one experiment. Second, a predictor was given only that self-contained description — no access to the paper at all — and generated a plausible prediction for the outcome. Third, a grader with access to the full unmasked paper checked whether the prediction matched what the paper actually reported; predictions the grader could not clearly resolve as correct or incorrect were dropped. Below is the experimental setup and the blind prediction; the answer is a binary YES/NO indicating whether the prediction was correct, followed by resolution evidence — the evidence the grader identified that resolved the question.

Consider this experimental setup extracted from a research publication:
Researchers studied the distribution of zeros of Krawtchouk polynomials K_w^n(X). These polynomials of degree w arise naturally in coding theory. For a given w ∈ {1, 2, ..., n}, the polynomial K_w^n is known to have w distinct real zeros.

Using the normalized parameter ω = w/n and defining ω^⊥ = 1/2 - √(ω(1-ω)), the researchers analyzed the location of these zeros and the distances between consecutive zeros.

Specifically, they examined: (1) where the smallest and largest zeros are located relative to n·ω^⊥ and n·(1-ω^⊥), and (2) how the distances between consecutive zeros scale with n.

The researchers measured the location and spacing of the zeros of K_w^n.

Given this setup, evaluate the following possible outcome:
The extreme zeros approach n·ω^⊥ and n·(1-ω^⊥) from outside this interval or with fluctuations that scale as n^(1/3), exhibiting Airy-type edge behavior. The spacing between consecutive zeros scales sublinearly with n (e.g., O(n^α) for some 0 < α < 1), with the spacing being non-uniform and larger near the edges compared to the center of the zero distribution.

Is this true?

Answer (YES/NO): NO